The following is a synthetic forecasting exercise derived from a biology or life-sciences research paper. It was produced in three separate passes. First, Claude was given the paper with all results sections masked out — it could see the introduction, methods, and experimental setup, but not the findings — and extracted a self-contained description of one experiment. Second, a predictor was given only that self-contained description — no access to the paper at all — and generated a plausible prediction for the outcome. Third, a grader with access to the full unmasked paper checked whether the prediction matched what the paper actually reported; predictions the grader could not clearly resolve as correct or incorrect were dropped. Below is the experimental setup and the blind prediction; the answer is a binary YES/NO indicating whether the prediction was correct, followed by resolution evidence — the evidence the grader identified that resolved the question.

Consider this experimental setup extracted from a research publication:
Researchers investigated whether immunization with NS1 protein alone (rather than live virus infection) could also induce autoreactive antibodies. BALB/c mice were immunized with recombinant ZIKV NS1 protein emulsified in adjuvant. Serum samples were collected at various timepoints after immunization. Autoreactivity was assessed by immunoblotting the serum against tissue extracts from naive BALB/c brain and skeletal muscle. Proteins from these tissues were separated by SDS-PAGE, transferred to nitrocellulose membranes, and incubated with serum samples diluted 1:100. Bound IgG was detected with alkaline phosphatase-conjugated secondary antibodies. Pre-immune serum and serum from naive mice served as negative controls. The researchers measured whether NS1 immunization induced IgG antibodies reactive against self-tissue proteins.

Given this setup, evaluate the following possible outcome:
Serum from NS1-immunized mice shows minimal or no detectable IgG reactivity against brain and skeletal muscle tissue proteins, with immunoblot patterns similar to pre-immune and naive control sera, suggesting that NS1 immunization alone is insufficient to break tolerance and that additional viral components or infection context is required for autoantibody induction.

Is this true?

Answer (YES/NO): NO